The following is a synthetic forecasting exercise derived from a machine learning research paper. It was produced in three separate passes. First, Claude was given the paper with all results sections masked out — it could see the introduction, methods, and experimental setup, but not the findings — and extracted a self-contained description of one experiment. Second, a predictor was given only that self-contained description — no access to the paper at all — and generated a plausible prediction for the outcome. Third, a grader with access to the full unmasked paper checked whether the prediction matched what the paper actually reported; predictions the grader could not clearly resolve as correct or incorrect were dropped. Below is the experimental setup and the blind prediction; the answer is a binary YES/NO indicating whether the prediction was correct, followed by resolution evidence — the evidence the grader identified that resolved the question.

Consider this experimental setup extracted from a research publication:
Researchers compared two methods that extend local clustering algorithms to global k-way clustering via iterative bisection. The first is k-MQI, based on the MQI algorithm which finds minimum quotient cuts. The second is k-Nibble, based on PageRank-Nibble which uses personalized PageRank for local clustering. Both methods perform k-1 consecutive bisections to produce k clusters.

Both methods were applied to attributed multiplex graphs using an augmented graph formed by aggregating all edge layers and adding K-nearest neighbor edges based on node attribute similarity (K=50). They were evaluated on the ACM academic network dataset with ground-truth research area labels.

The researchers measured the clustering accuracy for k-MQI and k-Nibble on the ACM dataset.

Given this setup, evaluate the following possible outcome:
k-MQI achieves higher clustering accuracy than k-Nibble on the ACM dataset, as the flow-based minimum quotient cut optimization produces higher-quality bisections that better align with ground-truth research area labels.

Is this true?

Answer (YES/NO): YES